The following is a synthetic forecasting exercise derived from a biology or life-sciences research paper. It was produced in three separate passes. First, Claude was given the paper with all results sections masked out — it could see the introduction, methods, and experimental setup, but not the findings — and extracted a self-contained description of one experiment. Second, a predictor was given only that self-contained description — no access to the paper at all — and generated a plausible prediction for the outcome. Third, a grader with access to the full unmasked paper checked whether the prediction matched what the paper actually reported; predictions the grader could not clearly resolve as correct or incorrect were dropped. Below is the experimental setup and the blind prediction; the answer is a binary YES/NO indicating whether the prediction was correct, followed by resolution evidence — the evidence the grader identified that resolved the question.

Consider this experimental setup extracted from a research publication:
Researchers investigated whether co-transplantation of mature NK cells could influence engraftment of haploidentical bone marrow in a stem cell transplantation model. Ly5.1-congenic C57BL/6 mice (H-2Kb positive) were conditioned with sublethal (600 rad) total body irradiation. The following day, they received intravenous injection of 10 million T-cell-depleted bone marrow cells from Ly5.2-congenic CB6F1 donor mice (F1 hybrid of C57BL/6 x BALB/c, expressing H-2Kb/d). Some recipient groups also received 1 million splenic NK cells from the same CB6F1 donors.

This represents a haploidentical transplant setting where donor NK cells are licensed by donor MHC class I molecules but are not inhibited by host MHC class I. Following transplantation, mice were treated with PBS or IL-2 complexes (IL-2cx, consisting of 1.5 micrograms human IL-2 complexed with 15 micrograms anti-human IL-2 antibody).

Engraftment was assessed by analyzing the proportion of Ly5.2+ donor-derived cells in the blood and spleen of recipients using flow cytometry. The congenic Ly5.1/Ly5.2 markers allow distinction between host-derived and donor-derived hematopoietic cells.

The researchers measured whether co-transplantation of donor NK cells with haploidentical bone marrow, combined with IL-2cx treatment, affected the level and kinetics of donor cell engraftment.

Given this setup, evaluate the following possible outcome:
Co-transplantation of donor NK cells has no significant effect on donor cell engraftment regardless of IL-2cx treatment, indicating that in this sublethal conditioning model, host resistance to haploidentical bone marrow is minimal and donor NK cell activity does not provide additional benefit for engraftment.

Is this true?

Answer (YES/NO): NO